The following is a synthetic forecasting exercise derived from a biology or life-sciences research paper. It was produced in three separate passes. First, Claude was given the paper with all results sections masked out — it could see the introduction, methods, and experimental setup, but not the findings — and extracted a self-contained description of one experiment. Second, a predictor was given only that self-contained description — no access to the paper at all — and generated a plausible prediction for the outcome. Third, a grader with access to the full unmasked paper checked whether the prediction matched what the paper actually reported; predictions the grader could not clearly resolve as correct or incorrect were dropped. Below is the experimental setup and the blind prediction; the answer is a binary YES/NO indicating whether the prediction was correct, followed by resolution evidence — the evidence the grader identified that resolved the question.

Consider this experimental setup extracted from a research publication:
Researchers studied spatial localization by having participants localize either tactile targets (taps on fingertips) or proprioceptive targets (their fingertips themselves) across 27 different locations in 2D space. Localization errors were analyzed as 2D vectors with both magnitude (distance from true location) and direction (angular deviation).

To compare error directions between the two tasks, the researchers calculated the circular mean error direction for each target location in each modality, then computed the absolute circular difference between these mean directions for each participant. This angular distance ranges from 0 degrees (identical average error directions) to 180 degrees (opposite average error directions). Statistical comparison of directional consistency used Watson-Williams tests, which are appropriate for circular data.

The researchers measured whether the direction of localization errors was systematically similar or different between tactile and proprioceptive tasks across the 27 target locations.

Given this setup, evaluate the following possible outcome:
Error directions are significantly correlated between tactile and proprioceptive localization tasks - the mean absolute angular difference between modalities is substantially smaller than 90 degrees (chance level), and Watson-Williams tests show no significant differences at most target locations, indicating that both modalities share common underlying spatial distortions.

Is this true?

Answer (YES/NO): NO